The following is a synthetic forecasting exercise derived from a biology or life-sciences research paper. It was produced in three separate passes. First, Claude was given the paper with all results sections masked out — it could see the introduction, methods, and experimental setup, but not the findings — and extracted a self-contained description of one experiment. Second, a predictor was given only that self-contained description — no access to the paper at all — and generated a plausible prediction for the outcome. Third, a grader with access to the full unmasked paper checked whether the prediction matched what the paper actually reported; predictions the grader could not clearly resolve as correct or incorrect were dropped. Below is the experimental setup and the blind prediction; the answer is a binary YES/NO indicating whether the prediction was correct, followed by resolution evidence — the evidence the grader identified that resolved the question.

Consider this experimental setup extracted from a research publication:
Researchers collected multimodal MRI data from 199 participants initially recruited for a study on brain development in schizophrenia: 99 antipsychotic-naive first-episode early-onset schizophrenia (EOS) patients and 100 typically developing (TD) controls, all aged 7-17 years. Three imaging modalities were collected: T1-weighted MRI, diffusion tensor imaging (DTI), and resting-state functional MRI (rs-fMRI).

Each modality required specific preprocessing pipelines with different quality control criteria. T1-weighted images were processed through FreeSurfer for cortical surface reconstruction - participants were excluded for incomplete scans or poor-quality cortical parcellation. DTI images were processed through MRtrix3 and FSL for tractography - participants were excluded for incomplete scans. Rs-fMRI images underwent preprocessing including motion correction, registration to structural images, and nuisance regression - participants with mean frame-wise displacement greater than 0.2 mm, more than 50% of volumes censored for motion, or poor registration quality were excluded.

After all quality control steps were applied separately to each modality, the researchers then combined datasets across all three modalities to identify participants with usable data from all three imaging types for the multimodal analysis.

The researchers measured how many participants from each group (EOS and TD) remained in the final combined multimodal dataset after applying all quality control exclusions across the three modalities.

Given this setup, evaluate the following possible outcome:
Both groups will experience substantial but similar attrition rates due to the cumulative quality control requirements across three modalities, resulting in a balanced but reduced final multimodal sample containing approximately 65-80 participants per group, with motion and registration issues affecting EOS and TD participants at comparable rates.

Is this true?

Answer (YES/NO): NO